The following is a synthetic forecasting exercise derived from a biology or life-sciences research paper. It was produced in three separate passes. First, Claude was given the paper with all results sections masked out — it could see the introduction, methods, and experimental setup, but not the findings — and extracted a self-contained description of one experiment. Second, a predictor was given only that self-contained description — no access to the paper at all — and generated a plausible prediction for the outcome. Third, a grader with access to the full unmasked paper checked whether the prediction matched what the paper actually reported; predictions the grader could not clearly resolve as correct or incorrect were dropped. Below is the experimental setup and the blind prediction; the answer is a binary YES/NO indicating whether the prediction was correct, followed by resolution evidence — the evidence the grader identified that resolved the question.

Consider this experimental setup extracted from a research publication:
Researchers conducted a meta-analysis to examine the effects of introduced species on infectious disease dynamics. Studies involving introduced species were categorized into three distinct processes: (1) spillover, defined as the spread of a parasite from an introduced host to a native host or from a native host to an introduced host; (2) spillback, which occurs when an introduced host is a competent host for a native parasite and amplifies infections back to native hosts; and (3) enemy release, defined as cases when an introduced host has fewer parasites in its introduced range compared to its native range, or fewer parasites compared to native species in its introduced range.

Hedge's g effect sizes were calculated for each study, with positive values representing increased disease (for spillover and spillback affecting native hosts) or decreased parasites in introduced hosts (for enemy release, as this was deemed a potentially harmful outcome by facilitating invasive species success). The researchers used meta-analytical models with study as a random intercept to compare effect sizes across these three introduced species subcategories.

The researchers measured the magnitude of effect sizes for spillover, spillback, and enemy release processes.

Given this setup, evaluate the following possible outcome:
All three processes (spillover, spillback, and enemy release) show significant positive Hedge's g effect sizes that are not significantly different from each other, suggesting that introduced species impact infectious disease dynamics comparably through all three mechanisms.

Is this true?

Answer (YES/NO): NO